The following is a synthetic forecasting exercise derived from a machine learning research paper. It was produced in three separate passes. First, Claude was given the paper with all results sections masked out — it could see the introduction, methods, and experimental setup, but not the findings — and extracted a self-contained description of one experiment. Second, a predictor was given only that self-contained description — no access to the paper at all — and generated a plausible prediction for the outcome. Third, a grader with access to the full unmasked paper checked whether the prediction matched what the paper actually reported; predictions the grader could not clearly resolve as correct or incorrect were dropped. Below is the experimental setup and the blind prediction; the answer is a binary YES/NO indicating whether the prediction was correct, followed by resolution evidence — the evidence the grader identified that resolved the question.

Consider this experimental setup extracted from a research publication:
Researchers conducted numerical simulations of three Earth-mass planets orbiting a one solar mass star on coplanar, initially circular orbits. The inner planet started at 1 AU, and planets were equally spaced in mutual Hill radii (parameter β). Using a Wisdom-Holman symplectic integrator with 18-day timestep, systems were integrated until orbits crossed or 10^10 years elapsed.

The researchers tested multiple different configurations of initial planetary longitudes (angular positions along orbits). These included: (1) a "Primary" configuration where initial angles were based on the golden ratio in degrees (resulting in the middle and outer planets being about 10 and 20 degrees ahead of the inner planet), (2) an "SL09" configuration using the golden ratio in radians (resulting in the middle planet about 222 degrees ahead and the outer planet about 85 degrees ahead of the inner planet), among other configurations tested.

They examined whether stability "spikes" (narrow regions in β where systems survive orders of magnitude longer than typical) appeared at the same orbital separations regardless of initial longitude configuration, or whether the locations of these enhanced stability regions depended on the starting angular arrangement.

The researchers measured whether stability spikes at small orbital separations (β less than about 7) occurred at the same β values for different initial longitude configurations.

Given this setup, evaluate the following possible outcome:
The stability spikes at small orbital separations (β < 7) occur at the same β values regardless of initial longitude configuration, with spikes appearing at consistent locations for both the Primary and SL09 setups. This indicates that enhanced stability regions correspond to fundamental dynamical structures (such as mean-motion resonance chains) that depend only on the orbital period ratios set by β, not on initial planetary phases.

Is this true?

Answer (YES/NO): NO